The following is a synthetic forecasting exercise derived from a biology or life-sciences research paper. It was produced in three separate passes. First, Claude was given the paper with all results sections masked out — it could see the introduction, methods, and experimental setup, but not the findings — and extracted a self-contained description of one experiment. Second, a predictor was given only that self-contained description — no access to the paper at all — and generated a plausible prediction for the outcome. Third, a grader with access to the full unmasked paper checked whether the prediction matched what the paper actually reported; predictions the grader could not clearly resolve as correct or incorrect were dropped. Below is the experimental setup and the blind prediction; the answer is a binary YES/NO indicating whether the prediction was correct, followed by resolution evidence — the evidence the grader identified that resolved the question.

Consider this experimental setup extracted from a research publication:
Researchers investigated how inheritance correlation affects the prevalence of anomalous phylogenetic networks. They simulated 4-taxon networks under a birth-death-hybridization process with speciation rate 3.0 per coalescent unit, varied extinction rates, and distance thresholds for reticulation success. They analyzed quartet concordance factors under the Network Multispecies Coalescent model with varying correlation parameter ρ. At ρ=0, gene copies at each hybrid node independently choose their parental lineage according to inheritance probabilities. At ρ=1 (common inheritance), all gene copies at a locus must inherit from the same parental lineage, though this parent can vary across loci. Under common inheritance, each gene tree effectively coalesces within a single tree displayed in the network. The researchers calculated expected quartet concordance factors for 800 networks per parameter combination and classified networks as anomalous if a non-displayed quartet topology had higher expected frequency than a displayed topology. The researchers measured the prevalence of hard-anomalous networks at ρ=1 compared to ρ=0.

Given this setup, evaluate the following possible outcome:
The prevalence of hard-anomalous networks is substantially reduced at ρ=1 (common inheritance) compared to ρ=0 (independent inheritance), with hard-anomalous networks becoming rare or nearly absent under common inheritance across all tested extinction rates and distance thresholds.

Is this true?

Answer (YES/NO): YES